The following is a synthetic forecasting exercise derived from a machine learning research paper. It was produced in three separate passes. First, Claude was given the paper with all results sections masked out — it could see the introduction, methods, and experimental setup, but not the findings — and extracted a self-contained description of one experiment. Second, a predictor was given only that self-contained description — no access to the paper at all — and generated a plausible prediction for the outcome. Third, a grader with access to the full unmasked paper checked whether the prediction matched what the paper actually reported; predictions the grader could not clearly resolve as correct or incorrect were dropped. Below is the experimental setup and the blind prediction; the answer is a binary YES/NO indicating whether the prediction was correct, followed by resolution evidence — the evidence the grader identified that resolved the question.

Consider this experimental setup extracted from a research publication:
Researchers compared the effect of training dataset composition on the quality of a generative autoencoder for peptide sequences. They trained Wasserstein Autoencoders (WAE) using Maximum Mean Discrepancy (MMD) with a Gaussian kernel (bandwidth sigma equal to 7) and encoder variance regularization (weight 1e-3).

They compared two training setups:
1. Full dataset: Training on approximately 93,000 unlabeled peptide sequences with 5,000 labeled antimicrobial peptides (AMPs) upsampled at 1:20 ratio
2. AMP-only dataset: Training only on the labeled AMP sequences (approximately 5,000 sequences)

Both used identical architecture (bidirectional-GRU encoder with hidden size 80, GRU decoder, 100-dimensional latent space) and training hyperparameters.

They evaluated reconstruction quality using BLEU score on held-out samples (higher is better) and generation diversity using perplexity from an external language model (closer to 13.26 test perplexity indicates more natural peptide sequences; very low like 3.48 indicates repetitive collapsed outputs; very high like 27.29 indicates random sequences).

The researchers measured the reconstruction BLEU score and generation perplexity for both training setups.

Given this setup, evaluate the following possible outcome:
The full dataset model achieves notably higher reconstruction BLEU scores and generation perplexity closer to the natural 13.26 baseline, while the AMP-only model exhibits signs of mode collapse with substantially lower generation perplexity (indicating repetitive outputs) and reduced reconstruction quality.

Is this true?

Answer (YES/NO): NO